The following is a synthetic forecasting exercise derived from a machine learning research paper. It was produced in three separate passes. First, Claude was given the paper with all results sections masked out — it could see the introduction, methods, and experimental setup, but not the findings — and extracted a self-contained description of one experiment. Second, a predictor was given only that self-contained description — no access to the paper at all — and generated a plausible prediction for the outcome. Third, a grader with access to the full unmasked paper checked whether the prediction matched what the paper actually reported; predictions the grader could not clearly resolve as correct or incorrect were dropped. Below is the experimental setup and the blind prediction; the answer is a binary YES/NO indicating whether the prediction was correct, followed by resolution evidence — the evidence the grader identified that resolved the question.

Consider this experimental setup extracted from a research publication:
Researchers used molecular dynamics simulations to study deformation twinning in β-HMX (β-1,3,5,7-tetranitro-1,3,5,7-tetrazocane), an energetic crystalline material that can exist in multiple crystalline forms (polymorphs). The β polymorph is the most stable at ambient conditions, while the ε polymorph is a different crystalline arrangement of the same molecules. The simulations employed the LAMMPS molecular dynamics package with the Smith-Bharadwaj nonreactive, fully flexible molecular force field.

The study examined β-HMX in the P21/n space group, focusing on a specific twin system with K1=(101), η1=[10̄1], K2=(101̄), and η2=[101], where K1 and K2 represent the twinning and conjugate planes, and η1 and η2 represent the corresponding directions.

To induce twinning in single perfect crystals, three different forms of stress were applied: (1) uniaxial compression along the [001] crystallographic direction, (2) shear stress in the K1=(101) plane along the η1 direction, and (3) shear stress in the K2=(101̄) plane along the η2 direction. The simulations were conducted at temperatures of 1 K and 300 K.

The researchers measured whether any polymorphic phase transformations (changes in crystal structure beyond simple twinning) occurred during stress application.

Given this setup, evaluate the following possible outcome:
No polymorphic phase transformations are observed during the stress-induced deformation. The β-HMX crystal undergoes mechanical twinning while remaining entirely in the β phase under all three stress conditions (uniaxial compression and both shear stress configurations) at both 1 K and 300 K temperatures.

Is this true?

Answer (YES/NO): YES